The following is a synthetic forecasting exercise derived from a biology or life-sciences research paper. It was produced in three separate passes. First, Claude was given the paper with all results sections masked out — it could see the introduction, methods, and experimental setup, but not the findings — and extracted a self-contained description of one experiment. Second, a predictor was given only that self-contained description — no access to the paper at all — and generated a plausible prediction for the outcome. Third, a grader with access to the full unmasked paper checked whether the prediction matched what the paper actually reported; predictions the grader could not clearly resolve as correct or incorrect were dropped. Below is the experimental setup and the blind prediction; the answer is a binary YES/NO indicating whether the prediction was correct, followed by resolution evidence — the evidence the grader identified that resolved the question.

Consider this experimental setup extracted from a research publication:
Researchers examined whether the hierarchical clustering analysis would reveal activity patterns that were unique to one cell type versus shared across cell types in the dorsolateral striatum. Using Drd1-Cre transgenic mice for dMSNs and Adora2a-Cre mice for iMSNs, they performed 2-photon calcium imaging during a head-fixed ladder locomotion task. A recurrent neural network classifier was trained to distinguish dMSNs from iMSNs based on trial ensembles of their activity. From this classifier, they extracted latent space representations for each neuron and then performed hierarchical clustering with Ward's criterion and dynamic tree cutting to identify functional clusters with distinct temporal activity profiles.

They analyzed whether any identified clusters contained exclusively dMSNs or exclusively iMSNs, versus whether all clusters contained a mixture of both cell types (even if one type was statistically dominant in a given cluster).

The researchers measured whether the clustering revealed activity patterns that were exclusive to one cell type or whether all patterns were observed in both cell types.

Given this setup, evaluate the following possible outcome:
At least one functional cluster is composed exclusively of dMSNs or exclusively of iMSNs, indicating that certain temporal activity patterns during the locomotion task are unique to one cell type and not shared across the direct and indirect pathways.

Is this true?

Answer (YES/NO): NO